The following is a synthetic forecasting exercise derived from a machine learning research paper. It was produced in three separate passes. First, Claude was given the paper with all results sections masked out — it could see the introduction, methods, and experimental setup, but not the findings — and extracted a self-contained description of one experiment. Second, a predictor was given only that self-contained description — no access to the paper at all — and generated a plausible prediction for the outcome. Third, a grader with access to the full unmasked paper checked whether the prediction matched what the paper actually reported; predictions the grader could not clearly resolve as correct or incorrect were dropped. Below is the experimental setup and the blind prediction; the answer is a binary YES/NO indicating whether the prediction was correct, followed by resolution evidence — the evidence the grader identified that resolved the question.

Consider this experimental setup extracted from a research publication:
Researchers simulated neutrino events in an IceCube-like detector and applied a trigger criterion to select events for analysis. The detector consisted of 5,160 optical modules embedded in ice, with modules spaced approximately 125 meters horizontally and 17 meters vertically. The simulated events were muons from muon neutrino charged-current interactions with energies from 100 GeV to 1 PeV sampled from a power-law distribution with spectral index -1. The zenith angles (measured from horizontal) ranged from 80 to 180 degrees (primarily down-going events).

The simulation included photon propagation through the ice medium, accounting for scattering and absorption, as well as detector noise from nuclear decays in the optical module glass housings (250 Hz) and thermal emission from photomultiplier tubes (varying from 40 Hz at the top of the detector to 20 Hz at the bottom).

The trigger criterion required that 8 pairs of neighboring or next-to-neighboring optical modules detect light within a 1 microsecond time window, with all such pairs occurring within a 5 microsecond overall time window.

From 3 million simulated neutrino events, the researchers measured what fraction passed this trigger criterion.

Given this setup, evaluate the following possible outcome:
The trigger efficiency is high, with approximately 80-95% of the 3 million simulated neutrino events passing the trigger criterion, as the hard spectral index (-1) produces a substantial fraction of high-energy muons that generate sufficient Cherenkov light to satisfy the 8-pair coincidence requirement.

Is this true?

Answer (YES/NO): NO